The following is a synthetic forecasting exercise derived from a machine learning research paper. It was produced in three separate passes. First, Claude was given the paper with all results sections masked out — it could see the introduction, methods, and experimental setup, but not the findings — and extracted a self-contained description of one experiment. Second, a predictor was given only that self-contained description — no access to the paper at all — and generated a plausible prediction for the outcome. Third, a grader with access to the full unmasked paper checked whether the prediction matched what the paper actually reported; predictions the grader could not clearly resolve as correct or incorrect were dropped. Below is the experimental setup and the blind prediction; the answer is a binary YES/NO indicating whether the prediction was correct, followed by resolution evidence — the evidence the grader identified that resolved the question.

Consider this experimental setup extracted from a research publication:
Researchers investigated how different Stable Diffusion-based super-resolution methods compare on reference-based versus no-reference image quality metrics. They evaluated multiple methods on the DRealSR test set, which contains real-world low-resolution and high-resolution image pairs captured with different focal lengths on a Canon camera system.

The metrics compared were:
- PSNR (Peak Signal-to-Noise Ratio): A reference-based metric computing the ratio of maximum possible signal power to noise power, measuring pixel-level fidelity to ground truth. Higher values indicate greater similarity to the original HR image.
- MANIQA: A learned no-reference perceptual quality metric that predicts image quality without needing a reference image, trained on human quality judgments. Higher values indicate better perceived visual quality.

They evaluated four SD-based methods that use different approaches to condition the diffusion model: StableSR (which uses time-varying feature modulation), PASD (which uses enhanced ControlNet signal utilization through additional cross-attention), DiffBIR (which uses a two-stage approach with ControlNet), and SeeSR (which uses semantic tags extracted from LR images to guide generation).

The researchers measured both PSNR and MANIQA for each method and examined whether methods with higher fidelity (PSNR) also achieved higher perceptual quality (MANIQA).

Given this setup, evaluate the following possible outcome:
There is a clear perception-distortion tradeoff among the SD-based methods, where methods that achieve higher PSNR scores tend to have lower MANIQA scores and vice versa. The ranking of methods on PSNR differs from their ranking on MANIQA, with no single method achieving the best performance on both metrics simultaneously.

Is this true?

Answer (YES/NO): NO